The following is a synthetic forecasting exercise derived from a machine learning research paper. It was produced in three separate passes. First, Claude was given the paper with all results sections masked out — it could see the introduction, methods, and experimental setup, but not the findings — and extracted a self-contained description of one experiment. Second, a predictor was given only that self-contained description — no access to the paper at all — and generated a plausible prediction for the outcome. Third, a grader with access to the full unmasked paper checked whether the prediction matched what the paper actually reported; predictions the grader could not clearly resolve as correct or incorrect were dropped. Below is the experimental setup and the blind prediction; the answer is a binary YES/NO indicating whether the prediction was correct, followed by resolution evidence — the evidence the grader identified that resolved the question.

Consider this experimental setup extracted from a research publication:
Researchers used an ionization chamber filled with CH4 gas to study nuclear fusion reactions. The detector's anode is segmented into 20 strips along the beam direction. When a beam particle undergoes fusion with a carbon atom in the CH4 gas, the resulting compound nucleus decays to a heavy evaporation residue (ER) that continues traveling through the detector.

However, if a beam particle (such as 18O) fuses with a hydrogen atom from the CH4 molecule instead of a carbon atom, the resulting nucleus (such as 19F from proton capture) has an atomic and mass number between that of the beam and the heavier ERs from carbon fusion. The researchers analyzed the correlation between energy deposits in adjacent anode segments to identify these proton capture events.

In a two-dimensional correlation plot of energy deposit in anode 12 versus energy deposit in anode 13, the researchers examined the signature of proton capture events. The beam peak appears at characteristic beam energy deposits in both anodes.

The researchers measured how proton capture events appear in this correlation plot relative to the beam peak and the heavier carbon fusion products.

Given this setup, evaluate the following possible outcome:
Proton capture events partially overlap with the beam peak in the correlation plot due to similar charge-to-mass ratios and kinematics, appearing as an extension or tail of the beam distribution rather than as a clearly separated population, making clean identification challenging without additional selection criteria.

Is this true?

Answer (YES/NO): YES